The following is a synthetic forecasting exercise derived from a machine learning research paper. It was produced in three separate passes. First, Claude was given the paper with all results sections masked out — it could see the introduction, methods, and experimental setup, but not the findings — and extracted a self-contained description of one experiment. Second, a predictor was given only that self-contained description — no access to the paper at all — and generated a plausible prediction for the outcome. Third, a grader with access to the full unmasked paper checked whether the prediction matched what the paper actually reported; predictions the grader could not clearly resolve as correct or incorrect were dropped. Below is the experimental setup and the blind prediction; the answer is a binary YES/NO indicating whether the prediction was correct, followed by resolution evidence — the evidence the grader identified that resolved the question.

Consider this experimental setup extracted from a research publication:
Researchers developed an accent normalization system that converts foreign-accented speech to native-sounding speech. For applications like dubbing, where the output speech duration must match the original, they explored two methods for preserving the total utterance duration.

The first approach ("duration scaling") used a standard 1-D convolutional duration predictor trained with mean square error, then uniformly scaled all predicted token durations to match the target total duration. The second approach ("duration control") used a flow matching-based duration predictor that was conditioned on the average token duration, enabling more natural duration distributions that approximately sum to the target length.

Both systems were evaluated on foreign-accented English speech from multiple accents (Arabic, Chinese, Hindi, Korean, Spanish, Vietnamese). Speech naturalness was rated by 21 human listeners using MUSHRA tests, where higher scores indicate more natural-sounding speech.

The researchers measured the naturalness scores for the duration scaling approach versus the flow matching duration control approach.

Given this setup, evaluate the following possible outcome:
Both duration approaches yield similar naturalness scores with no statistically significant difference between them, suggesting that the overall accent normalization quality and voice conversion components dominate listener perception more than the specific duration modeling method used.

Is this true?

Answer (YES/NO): YES